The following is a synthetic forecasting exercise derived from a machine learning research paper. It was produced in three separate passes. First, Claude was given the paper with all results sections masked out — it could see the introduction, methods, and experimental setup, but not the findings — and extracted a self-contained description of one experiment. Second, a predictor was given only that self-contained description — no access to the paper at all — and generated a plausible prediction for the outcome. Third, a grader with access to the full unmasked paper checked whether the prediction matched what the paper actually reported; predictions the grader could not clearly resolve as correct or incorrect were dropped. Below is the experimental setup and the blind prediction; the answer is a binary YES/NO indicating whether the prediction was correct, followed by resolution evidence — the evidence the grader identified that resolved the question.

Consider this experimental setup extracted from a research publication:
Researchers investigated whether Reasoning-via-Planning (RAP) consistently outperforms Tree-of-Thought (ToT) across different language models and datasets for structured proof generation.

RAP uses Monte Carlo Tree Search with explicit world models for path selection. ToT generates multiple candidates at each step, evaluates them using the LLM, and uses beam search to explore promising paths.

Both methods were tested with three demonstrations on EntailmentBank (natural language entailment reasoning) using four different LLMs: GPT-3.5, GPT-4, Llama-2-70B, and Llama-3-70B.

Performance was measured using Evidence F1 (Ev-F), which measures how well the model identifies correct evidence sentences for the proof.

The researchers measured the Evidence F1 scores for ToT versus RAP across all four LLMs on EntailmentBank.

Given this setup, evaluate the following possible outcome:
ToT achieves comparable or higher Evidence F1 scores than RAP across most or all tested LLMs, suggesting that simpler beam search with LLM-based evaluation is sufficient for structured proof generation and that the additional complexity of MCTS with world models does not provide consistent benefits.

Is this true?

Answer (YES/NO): YES